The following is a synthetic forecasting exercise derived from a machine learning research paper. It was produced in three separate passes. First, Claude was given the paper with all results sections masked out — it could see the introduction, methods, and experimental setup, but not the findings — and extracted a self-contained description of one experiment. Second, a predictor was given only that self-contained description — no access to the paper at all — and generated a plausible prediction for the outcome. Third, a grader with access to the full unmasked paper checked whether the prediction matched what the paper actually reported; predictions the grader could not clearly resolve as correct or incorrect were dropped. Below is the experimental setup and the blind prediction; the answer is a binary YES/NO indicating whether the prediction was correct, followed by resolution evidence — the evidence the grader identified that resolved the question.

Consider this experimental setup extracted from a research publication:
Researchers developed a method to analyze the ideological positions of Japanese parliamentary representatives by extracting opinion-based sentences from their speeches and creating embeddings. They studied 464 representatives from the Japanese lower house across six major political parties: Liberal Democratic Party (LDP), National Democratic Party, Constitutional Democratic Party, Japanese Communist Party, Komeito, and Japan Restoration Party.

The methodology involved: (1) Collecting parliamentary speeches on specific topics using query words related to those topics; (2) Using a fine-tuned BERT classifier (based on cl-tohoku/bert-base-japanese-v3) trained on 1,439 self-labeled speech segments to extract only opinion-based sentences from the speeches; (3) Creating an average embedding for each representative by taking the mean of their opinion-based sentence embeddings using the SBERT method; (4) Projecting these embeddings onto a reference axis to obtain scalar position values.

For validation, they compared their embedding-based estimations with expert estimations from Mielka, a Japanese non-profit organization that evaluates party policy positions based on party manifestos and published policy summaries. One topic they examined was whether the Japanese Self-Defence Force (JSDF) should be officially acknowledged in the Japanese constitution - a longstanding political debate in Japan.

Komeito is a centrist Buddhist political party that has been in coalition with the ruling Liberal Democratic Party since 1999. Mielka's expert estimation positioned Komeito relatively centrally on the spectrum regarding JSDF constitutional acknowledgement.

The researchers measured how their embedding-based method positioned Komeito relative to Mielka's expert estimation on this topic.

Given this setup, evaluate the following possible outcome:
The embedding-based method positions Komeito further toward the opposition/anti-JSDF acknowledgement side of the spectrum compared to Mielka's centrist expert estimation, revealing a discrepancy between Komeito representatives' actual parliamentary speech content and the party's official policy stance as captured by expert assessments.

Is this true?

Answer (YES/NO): NO